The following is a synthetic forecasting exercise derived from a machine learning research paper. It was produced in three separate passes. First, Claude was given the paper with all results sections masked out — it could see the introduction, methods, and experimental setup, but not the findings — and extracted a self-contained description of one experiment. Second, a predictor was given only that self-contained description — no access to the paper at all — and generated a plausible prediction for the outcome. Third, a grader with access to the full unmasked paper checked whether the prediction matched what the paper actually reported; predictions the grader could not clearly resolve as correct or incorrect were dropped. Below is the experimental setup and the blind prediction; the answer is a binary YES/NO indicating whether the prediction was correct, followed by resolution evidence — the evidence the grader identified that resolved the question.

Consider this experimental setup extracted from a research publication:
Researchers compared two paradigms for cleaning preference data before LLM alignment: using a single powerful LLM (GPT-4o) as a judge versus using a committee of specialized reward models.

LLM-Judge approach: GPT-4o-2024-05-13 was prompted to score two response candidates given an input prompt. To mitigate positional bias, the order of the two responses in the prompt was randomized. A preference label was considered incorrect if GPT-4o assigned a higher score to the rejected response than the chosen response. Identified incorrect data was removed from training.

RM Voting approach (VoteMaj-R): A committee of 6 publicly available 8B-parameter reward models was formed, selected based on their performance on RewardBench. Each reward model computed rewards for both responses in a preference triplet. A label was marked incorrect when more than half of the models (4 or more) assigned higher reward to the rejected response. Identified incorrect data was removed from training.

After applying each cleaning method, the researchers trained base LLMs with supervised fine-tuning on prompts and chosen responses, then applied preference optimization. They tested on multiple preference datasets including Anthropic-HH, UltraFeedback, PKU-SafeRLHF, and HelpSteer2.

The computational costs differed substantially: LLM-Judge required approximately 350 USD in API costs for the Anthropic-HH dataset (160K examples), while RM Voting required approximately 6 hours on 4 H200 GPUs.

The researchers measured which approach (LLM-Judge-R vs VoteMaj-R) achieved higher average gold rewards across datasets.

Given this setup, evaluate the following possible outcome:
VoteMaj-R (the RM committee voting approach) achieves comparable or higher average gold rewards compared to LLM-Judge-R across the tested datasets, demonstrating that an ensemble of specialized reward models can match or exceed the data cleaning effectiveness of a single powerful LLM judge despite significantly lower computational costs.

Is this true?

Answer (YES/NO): YES